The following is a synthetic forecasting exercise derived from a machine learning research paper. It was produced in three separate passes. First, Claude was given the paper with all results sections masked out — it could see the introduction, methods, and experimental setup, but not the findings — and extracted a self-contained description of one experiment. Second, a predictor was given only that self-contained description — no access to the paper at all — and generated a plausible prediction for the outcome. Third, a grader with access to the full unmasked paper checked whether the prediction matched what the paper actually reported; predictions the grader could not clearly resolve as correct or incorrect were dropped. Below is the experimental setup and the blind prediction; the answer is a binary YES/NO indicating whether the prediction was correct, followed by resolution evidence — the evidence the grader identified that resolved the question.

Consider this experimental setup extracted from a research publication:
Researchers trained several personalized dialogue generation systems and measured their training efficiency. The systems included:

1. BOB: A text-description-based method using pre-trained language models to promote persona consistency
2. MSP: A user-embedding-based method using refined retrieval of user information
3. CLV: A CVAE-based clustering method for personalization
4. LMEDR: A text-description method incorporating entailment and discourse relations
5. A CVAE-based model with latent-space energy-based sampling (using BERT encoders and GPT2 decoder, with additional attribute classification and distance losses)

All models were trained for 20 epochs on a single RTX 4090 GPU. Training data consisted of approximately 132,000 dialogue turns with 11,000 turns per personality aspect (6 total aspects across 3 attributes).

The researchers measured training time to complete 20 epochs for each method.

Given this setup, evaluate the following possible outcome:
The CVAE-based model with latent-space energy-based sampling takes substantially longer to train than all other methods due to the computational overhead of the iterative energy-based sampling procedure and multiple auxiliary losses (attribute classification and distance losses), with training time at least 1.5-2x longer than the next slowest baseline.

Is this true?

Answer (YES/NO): NO